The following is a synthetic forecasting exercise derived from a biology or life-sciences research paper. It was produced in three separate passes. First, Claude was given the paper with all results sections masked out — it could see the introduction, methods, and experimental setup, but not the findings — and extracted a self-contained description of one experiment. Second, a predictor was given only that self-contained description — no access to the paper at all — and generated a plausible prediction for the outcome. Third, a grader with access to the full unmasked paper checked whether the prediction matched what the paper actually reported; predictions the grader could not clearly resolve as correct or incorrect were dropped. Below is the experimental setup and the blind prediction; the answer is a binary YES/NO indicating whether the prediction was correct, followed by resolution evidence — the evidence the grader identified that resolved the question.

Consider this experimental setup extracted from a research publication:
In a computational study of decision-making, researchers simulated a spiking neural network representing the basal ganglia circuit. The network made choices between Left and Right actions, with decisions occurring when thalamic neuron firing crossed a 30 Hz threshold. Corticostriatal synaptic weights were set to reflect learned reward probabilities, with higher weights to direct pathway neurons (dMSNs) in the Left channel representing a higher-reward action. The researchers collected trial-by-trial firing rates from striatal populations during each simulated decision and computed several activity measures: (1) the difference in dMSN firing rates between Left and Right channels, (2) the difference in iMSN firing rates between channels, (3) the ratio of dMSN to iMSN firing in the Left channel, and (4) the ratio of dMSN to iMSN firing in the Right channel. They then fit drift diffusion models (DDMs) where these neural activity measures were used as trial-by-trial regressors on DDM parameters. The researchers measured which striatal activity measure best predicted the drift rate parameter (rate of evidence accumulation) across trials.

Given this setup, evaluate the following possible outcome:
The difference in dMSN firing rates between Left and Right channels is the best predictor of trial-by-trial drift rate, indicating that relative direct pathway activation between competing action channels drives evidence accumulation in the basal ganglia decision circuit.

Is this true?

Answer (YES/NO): YES